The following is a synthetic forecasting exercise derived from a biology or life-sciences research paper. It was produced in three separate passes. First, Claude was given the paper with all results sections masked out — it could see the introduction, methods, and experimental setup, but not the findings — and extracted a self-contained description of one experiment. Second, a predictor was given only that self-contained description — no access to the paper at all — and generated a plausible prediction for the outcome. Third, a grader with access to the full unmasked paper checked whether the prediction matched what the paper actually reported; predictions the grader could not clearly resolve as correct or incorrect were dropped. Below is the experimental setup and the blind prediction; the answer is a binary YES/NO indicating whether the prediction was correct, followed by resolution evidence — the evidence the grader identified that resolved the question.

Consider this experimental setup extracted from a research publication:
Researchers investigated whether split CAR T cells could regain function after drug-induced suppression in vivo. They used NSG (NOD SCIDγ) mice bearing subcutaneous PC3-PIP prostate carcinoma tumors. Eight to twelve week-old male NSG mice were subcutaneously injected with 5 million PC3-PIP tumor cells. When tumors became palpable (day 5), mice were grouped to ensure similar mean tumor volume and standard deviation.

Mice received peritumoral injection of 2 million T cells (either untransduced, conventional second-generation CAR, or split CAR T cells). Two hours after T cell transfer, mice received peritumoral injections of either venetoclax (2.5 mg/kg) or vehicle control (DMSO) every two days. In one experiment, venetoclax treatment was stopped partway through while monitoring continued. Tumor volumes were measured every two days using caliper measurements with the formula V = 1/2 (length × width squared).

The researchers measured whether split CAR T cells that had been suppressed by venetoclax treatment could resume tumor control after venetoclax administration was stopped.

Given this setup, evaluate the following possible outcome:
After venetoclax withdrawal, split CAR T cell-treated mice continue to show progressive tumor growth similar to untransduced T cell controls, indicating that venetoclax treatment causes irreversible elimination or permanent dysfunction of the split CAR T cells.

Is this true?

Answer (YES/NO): NO